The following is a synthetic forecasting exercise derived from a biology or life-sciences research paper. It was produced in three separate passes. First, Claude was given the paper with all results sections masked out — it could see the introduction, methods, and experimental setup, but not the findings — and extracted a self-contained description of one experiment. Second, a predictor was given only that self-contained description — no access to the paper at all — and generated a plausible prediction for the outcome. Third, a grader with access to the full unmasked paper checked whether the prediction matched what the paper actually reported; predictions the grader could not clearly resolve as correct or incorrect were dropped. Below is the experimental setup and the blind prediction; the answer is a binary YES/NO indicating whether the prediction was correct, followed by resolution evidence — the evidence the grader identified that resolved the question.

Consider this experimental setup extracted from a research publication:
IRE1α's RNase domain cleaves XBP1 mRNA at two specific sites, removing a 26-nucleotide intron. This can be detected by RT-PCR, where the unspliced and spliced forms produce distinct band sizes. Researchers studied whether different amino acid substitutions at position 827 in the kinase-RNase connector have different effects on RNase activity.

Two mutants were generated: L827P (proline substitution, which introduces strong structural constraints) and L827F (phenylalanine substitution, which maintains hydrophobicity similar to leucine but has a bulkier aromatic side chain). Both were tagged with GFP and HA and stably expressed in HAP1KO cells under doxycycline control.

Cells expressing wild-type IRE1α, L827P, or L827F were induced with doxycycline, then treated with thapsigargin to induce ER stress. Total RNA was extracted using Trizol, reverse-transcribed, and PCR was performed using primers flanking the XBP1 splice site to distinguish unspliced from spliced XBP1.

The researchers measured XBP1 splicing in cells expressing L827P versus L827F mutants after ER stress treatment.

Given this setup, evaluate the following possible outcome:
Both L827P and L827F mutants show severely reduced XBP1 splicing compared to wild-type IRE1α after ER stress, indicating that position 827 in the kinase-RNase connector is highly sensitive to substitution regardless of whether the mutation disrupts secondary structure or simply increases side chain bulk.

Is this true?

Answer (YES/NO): NO